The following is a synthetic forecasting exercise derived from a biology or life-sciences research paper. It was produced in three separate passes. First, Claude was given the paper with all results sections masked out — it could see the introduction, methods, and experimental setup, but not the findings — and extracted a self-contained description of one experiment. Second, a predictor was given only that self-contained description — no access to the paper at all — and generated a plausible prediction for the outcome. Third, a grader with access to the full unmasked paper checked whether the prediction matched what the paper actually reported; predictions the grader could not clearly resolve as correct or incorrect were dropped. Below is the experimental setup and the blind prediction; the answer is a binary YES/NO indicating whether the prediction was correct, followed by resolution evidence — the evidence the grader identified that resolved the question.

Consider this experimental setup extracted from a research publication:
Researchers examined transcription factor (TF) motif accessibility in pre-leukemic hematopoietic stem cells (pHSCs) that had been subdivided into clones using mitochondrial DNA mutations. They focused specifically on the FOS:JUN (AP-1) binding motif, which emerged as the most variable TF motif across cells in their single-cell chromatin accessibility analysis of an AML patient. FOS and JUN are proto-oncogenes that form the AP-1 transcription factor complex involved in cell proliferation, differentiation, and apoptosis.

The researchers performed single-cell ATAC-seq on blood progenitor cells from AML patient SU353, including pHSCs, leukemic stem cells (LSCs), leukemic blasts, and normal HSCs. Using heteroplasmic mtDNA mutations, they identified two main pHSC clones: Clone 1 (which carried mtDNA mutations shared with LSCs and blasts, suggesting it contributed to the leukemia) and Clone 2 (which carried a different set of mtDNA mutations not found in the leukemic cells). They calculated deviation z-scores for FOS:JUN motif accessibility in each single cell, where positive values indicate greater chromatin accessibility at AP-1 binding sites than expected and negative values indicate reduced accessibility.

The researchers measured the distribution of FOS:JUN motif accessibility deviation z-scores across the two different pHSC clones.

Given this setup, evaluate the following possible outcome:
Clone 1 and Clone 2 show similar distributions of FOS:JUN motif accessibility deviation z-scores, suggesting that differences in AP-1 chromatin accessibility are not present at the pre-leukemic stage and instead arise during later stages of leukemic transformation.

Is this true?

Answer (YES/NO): NO